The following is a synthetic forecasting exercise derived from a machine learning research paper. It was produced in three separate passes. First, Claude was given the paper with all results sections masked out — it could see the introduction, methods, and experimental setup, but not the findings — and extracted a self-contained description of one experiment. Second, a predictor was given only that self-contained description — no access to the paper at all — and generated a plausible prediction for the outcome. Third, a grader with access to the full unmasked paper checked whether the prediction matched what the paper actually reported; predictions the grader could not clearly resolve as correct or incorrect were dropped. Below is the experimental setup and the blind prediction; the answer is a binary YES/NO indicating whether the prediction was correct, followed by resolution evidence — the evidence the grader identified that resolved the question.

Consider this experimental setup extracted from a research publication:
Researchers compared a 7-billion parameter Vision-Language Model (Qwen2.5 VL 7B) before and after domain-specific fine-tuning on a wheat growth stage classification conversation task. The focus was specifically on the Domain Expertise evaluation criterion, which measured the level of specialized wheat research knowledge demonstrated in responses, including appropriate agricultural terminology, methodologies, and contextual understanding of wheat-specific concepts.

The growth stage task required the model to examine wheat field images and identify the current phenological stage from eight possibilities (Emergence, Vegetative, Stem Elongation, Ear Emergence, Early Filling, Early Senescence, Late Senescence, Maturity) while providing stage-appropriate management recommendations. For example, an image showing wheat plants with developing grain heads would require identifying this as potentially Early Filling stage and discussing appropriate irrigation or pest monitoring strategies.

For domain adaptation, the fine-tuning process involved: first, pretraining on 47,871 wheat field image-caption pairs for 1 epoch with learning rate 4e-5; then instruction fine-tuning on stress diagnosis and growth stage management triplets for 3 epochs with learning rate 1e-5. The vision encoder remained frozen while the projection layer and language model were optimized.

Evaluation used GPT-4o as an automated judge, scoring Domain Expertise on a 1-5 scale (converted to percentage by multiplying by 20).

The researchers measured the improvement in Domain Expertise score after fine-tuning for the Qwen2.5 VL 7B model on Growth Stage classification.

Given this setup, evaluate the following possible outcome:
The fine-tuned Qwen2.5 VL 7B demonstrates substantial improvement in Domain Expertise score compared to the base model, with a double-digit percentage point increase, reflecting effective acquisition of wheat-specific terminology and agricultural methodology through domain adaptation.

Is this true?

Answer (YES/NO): YES